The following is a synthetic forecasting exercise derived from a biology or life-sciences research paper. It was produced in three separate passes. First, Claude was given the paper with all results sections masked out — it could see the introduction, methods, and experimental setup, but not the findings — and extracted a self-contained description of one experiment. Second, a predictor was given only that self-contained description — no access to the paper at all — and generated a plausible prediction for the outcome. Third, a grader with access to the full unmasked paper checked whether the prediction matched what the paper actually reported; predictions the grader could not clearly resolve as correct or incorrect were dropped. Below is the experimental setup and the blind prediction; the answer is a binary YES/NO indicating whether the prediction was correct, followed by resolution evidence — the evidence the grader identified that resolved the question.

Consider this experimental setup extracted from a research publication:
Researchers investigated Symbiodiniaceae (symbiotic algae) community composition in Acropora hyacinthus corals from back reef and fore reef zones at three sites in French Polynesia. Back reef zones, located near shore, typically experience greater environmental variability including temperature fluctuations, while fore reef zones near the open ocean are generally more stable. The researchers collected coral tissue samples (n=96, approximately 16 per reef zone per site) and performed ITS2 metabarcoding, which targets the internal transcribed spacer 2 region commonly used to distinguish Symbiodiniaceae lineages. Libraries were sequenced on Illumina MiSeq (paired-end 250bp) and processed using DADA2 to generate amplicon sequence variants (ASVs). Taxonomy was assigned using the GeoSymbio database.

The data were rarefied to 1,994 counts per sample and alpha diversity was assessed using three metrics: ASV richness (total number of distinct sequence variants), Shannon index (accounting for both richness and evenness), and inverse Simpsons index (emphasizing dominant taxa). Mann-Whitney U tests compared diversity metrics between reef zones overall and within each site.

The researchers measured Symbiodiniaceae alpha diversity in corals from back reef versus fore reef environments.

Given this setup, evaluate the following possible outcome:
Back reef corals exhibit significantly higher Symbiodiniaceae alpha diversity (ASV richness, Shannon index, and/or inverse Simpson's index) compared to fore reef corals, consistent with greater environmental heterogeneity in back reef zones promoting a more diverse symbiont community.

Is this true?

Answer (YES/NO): NO